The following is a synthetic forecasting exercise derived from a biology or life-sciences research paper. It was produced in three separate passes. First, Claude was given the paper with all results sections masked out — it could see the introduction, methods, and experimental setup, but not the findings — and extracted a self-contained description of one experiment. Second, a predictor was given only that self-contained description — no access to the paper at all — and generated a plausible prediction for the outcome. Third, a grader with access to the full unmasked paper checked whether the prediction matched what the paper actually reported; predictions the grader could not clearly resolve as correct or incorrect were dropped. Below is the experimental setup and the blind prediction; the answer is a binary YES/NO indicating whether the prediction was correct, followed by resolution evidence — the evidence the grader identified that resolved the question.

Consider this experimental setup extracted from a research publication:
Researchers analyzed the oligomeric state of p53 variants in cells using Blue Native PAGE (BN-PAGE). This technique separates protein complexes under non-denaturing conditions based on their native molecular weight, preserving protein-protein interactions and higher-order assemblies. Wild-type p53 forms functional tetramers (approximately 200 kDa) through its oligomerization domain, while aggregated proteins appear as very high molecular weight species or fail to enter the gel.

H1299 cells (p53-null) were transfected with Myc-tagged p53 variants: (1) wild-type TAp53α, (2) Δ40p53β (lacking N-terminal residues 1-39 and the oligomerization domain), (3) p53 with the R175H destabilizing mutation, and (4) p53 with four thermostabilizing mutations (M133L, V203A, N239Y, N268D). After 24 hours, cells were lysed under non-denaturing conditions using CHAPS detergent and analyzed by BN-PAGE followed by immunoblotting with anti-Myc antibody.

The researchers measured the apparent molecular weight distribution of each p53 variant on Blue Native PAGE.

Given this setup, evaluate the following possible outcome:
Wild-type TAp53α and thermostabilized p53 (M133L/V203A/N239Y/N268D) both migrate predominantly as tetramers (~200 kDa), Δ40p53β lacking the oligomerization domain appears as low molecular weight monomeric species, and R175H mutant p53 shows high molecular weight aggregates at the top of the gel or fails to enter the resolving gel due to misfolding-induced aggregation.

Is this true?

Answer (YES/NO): NO